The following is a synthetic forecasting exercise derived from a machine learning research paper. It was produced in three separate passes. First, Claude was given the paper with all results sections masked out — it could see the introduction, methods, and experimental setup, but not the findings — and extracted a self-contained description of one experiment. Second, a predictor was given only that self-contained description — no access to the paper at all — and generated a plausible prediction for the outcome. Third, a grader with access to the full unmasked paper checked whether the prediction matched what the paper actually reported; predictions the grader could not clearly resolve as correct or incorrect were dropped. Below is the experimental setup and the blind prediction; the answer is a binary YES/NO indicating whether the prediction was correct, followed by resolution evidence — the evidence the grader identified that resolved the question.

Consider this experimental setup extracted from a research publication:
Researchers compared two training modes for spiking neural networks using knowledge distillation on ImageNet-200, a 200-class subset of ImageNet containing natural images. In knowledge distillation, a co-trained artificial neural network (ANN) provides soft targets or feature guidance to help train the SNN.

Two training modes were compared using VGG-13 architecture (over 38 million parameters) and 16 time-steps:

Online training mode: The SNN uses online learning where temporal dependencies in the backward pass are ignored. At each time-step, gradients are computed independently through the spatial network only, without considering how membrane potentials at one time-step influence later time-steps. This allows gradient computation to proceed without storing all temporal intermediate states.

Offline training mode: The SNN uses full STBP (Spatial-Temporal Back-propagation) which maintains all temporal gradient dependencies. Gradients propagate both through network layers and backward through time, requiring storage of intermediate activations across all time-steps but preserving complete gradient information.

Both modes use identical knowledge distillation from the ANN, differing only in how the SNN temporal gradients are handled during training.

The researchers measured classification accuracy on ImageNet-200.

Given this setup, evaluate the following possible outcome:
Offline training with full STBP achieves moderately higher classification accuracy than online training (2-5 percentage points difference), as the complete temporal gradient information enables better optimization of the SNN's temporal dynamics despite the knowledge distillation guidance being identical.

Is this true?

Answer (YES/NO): NO